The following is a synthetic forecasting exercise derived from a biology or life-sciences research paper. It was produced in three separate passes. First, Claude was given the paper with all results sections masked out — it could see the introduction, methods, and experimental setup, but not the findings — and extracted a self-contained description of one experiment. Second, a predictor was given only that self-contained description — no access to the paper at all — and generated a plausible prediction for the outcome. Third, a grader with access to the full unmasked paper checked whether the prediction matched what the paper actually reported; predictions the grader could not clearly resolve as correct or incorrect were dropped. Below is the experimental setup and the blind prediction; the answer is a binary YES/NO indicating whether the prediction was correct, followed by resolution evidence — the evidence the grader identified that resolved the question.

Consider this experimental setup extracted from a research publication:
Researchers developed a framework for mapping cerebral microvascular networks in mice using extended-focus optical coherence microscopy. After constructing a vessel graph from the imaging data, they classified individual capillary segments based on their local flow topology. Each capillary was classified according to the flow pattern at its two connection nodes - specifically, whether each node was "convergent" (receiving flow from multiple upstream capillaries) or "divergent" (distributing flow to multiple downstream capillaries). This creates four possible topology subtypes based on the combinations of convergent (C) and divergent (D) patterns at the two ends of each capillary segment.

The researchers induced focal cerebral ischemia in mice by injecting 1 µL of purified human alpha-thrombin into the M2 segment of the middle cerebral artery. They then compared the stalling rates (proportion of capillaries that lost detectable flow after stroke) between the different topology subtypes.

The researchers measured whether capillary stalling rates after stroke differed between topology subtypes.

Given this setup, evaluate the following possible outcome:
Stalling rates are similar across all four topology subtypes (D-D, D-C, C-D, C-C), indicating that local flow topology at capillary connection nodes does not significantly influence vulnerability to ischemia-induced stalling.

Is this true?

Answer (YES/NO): NO